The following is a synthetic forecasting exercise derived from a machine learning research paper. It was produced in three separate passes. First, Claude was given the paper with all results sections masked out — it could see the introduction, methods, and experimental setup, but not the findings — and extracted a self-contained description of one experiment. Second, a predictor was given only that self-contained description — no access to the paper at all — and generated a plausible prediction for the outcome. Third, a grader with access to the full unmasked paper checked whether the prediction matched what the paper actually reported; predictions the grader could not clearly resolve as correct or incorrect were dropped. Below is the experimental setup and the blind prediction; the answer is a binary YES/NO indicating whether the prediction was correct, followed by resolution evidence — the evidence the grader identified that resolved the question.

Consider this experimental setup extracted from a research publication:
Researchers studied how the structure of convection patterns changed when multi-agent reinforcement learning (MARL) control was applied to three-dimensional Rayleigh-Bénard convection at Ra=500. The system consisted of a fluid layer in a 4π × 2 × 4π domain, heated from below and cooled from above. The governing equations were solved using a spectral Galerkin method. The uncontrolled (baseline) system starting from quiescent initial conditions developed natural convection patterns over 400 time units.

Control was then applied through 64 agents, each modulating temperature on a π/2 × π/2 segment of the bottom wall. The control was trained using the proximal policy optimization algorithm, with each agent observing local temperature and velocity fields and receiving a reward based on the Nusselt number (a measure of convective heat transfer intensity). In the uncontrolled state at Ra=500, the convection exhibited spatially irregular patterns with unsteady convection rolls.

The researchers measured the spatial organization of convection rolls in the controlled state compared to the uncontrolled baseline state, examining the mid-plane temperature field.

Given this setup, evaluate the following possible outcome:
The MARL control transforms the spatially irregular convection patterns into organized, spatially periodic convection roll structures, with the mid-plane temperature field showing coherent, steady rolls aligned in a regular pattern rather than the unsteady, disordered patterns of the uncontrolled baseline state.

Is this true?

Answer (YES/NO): YES